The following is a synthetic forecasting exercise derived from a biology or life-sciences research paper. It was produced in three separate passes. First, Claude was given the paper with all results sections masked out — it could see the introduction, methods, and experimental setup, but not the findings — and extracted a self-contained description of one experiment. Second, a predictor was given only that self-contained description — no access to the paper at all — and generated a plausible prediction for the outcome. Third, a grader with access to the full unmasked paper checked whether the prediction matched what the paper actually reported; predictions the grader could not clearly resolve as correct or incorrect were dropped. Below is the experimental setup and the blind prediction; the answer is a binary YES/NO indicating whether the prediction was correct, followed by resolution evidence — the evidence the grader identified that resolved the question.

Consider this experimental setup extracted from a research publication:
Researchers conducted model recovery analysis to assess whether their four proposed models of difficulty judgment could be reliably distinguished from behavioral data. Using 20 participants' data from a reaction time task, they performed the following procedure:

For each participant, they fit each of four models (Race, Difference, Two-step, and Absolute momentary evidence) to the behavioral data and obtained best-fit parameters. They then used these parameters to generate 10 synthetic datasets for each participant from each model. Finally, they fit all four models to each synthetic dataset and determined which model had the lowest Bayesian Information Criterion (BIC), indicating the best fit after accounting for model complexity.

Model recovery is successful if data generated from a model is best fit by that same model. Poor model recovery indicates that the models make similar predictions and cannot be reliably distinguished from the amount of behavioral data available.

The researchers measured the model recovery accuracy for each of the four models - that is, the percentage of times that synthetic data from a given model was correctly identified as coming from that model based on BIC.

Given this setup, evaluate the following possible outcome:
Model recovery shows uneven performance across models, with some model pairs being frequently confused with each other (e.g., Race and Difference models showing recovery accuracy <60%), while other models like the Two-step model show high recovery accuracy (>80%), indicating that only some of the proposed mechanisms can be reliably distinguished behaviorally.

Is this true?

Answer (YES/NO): NO